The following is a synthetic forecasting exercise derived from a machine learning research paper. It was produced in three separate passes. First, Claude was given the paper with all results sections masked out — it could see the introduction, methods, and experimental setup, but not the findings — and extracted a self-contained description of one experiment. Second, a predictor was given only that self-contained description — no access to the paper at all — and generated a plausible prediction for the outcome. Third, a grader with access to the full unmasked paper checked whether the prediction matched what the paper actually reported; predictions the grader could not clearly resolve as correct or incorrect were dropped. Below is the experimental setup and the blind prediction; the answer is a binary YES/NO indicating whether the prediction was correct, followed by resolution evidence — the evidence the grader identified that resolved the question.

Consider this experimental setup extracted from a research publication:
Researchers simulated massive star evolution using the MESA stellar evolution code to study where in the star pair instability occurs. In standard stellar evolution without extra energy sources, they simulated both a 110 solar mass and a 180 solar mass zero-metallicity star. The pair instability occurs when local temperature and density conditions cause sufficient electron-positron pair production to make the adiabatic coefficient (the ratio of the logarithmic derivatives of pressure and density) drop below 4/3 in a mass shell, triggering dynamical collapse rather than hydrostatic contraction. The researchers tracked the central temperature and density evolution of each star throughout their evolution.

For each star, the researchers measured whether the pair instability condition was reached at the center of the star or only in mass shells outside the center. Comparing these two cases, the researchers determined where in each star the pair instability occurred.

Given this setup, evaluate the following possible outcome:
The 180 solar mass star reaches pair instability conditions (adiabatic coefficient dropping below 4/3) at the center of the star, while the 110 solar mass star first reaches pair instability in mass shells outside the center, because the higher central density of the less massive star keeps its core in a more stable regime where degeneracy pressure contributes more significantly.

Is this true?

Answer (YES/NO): NO